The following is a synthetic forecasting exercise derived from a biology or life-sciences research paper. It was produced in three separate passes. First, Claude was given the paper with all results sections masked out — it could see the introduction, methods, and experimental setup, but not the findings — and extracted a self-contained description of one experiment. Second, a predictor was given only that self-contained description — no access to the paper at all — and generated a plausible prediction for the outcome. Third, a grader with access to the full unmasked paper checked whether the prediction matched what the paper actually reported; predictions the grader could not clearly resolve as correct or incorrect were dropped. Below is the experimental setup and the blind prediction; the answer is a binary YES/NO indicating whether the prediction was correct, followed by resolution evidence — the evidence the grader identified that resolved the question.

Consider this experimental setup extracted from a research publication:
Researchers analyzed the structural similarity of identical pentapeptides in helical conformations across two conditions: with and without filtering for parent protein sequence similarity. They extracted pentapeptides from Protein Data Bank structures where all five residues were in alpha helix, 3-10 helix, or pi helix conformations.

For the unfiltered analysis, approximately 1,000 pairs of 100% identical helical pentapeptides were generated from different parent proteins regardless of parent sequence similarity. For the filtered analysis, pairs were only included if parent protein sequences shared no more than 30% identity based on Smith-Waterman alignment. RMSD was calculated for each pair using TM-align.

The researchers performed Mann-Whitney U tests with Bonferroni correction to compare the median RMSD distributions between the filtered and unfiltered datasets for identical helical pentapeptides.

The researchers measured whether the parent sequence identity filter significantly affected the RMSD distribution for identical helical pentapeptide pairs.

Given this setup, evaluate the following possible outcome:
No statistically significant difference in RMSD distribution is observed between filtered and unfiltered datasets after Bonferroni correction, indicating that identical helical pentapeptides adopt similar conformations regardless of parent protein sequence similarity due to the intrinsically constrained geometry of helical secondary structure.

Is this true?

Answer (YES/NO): NO